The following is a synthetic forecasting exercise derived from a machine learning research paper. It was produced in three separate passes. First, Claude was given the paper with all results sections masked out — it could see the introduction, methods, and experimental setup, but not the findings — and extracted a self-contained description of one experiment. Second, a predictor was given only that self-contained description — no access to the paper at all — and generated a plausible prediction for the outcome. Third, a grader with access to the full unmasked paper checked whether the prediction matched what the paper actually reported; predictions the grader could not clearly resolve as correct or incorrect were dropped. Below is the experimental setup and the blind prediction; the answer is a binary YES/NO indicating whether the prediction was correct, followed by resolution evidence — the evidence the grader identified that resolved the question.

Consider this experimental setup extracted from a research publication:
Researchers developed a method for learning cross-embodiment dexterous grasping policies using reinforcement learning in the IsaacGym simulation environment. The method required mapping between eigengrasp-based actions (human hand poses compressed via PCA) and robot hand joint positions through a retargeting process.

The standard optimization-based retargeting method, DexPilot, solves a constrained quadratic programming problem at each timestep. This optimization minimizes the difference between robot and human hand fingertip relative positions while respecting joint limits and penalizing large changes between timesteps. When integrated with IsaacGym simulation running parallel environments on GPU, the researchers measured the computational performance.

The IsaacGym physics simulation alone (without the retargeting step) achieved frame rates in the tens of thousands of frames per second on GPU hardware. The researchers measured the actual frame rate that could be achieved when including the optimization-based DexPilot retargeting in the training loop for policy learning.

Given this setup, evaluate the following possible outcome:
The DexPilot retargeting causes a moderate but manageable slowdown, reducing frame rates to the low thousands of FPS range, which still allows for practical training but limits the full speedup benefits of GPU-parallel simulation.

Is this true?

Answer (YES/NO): NO